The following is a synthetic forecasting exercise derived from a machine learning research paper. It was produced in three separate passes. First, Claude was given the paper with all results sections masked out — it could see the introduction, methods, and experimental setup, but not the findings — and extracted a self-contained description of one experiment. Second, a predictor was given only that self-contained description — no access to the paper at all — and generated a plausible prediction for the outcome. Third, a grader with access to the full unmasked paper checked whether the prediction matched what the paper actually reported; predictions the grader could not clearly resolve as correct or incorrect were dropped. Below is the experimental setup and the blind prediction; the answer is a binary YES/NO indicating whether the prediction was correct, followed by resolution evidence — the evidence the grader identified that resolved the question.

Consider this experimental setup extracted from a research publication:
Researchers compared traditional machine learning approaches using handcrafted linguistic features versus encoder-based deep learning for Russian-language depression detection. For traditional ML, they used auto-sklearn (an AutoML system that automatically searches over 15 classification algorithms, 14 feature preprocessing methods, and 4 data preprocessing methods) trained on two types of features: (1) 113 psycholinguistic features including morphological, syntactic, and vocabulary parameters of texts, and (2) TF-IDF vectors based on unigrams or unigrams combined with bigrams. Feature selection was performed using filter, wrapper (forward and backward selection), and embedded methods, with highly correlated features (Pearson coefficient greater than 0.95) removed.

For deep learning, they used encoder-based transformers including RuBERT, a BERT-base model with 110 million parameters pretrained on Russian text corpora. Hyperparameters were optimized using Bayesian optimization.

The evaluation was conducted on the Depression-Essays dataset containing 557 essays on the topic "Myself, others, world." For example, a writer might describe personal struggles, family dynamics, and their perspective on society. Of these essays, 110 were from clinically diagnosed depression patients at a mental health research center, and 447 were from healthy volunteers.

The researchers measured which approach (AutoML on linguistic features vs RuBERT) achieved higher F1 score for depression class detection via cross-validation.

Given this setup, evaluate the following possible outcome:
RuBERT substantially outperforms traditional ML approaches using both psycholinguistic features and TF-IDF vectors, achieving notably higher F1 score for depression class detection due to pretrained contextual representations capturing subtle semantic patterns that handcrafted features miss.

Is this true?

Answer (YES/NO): NO